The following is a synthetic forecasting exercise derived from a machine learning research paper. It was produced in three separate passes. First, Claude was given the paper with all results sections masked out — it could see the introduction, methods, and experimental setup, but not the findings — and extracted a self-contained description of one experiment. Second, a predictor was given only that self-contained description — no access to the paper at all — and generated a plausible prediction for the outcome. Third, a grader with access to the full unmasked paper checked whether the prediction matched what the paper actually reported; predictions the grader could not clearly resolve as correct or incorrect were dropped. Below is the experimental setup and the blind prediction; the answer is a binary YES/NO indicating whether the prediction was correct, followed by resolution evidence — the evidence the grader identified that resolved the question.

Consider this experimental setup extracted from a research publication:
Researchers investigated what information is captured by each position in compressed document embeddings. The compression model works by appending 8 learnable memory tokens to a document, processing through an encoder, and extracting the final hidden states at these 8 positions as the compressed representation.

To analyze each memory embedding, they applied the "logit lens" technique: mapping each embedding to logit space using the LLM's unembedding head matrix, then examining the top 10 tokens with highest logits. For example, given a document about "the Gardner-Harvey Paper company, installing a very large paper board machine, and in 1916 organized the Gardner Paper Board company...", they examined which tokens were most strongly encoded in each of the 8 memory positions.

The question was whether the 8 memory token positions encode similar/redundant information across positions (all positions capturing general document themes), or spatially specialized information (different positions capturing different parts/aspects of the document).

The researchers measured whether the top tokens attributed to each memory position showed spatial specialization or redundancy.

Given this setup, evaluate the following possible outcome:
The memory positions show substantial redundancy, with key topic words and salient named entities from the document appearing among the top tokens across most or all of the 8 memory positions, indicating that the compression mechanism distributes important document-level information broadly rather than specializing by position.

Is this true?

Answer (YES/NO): NO